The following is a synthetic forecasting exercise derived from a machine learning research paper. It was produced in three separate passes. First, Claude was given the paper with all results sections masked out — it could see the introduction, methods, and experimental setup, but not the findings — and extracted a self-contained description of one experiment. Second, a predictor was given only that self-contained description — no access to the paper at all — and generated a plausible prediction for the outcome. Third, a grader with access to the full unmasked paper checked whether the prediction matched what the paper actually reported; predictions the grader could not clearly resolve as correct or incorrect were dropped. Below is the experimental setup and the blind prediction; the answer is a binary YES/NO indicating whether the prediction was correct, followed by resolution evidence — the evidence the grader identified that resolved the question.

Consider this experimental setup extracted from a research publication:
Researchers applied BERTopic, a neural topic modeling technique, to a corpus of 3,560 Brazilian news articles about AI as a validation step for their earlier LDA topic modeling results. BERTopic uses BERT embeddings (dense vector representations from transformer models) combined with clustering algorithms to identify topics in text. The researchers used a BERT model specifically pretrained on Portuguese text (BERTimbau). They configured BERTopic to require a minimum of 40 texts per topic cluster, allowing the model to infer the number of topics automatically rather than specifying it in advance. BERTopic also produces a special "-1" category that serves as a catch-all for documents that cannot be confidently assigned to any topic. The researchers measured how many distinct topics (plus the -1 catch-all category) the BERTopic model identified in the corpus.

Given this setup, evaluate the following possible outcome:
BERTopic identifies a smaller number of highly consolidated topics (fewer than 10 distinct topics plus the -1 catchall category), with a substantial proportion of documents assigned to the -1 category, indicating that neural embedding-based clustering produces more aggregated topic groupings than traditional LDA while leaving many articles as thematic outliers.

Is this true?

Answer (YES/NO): NO